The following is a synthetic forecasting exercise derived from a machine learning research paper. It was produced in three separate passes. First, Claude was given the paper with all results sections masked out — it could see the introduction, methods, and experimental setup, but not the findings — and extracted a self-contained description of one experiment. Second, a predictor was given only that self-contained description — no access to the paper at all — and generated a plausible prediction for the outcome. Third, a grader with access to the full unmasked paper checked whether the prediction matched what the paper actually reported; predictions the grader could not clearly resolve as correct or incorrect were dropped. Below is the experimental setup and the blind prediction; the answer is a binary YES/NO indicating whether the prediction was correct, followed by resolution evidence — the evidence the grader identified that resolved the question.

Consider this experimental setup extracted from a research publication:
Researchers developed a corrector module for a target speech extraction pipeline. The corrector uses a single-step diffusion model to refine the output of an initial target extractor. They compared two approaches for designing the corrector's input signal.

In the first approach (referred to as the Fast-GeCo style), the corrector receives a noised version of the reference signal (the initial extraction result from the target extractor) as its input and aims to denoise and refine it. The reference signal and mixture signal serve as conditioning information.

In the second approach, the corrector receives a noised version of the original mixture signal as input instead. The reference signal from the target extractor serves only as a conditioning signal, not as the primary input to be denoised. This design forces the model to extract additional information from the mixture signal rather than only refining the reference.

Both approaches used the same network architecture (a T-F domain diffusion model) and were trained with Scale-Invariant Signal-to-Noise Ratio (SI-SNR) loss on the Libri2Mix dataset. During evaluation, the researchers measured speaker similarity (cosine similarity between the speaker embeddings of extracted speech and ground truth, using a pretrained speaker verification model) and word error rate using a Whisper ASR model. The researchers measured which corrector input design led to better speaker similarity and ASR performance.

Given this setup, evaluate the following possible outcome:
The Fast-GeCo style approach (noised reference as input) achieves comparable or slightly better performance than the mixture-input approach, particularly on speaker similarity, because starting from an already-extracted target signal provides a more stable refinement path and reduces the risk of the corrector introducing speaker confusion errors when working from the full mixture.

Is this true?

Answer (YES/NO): NO